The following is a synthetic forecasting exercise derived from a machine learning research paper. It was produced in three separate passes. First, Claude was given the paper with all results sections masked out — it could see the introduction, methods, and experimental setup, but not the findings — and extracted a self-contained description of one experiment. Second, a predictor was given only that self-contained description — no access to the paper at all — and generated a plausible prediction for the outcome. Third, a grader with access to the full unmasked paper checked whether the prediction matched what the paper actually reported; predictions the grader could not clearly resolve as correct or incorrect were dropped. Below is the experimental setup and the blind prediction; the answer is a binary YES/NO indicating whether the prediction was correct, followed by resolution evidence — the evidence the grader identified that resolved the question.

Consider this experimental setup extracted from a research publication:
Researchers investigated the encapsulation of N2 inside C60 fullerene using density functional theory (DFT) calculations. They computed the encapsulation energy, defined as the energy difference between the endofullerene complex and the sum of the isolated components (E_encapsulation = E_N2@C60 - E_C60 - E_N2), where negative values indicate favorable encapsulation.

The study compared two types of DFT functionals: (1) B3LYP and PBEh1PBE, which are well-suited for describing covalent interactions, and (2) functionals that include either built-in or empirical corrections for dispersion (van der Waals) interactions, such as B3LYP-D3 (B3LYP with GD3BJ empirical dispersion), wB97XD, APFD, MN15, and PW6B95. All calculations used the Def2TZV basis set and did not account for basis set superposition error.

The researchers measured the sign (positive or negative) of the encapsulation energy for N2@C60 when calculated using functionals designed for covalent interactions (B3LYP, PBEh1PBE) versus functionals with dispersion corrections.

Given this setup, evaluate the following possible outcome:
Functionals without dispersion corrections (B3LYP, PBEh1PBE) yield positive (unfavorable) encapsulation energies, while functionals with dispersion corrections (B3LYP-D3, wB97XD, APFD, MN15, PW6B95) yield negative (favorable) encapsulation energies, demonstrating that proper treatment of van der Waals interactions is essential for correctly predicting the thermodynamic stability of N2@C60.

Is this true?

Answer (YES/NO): YES